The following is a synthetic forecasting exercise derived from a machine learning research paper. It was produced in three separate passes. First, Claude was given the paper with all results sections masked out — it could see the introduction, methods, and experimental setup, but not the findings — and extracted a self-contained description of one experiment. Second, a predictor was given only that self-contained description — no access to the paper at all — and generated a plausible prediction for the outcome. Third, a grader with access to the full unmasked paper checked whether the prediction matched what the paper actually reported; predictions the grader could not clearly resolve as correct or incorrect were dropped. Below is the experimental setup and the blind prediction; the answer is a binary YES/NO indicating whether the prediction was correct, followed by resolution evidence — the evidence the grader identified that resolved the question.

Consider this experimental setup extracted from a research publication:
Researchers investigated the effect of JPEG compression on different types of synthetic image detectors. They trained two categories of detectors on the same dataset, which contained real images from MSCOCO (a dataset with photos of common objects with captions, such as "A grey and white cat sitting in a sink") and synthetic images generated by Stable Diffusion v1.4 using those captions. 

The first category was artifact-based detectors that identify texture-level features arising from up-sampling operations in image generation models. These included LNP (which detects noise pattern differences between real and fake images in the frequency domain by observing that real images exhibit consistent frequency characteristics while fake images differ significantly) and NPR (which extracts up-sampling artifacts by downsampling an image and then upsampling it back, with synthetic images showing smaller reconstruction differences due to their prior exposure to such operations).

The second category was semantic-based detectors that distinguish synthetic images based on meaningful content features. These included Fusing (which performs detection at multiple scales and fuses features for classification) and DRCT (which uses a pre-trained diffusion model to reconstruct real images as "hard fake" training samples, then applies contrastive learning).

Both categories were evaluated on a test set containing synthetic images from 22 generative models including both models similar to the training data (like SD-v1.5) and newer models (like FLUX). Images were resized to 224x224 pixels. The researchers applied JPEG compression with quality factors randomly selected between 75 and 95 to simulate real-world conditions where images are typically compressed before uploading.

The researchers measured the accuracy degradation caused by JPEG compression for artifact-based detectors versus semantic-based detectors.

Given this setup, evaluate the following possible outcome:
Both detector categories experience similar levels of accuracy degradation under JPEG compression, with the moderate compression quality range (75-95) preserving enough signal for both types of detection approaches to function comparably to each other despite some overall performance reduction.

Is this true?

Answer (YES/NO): NO